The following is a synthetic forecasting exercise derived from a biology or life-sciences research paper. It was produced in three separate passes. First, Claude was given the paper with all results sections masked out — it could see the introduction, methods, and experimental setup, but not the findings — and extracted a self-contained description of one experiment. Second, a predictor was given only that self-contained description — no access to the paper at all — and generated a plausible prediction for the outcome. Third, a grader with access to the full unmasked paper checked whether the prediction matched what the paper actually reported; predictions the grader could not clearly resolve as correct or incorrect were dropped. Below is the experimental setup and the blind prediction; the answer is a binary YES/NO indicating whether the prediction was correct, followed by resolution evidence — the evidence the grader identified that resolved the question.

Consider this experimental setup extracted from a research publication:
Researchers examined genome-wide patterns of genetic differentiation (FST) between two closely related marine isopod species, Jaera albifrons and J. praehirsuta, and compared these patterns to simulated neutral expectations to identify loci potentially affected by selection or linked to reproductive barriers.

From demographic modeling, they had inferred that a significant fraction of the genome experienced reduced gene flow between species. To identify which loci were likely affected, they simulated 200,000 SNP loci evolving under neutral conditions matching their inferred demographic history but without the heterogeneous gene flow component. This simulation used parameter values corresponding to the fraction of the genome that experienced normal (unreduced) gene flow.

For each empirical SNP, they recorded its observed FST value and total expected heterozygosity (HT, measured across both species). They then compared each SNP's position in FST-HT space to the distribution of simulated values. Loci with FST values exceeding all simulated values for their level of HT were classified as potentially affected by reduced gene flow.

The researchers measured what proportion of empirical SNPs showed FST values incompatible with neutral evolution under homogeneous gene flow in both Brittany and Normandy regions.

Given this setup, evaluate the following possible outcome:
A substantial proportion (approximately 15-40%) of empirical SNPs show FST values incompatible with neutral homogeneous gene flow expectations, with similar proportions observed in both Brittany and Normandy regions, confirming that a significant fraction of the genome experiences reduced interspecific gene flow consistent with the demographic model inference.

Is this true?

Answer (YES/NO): NO